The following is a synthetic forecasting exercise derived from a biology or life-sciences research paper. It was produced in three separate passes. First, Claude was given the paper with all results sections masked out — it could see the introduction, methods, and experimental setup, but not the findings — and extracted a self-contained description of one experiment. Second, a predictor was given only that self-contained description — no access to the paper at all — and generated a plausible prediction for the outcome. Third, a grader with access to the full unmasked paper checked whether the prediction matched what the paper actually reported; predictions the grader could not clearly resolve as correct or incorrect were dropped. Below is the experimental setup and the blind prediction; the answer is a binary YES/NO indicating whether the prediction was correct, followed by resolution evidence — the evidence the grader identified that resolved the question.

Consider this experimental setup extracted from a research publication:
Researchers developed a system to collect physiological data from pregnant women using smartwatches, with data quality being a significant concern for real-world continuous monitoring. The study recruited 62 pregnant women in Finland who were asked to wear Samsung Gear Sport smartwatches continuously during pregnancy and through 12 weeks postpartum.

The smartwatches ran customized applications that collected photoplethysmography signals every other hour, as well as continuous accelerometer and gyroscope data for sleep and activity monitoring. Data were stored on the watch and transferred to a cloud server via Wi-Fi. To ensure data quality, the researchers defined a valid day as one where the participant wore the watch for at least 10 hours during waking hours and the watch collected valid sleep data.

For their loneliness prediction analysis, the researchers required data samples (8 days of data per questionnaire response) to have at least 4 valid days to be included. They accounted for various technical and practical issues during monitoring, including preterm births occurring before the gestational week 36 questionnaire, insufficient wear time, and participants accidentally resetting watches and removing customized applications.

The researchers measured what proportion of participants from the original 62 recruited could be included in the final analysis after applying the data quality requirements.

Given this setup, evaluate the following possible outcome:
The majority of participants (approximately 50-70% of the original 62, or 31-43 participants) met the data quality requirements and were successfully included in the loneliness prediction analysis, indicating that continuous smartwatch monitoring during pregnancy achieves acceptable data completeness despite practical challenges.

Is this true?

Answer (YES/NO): NO